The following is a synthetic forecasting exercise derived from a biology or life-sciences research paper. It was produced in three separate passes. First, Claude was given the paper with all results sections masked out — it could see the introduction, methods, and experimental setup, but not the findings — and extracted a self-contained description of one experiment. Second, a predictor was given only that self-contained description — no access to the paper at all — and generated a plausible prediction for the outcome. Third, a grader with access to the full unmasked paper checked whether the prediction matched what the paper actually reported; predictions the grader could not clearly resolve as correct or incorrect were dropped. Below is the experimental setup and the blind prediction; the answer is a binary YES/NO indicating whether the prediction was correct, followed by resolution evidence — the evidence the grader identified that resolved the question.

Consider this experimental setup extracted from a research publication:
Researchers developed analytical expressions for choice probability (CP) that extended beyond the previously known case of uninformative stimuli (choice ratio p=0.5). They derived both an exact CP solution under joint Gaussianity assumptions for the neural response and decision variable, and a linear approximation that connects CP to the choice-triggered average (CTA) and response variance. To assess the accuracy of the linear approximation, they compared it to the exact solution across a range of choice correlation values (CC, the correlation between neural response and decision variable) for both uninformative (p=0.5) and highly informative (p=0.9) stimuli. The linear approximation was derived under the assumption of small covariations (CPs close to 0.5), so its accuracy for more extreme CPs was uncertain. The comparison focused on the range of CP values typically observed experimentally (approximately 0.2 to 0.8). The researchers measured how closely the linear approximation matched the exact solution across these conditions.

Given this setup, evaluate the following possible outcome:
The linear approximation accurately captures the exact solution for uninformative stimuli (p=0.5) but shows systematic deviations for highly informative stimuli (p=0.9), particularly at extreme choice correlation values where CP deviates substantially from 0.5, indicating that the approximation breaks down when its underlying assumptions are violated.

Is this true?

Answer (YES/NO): NO